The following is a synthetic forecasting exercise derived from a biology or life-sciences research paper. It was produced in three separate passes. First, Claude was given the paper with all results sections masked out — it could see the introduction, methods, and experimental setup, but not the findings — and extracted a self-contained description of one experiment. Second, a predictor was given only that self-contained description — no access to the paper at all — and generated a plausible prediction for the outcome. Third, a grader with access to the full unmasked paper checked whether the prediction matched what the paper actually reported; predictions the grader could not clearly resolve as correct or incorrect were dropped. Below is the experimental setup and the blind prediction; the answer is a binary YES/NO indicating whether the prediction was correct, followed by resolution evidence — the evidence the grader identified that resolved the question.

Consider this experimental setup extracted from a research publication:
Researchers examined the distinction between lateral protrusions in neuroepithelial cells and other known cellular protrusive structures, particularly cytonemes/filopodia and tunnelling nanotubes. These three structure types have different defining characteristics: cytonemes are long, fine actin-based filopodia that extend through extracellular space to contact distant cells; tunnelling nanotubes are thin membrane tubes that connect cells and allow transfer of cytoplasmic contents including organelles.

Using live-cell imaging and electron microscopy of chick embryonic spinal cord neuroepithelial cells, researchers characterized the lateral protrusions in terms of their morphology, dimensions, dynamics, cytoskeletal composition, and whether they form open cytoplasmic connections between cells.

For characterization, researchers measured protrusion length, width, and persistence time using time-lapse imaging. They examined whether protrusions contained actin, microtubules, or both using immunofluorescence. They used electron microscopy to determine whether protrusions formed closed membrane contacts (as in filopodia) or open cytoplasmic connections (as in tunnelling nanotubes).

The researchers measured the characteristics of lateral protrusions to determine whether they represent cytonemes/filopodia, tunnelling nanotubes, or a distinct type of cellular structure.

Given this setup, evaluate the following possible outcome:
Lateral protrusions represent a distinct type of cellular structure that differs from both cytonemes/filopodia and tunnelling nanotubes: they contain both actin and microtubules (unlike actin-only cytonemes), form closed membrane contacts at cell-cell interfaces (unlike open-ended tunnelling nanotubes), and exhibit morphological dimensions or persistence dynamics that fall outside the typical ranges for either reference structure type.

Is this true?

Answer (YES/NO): YES